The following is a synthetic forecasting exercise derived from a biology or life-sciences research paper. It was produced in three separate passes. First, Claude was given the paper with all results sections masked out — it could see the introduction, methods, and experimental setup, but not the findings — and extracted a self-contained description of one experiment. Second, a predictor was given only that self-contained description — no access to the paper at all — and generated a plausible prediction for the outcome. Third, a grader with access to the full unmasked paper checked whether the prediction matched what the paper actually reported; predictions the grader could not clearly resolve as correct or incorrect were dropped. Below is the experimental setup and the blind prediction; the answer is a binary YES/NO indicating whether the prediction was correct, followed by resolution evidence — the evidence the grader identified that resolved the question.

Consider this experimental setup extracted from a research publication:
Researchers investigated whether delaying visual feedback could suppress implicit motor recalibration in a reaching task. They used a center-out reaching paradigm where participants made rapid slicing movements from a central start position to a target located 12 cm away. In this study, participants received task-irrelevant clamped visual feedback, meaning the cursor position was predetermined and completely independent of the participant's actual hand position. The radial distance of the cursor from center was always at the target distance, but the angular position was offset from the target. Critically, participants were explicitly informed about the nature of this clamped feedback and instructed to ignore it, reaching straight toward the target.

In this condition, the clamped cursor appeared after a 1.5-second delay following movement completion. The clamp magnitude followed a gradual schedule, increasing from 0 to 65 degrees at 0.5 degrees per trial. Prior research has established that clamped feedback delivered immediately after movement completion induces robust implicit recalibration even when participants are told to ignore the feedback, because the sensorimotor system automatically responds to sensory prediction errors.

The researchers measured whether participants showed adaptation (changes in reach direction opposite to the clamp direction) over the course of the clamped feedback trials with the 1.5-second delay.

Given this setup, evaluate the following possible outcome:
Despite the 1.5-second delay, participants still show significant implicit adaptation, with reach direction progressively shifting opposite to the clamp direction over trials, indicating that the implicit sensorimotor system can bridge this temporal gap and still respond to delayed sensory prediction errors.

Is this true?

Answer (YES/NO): NO